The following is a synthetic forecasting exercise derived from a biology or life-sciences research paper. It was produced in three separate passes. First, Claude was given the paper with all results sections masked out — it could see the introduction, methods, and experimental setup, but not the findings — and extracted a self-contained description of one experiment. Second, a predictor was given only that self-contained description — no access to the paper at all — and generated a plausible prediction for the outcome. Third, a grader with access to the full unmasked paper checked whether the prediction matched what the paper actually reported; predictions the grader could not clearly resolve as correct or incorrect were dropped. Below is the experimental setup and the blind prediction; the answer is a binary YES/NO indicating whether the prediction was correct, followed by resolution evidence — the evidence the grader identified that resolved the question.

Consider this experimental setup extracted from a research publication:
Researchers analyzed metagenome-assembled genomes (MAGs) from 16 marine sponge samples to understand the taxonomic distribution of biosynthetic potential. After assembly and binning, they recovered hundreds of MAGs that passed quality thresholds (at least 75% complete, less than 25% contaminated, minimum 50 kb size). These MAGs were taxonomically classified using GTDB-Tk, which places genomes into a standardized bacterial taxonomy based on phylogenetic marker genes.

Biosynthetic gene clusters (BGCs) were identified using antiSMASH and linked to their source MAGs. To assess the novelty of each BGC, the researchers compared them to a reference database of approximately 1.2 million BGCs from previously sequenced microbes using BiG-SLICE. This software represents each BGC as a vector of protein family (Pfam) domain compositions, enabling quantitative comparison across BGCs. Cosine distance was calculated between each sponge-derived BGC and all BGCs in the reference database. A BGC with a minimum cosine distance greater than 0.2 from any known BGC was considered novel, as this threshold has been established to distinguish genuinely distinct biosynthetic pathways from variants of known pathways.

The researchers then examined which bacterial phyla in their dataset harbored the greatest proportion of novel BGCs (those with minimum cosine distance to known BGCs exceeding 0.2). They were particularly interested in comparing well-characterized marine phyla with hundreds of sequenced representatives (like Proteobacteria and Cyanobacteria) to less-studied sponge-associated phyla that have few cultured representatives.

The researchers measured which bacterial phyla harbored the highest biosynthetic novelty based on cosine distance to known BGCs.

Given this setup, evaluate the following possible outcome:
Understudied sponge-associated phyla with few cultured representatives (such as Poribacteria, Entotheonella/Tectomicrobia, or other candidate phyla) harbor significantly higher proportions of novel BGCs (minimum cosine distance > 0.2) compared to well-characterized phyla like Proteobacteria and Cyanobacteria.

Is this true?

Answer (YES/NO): YES